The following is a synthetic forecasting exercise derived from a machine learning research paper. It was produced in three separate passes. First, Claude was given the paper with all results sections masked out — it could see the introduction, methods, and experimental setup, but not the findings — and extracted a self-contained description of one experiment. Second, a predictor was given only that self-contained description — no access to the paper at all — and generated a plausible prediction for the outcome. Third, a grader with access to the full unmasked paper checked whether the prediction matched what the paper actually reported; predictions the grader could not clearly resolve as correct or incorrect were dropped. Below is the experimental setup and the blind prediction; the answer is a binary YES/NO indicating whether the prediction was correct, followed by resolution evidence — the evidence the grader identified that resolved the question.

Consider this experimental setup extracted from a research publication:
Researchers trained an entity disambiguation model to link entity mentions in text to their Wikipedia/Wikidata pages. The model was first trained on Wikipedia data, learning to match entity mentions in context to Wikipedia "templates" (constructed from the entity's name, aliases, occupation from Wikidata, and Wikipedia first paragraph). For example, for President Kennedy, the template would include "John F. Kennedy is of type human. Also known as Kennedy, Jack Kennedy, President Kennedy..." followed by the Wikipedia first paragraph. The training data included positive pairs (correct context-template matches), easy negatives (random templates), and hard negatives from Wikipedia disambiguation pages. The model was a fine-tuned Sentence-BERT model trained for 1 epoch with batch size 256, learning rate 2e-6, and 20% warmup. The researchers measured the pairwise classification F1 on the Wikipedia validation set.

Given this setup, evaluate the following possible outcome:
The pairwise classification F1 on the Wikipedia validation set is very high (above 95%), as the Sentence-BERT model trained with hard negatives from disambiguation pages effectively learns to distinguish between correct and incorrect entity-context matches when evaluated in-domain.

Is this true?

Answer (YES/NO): YES